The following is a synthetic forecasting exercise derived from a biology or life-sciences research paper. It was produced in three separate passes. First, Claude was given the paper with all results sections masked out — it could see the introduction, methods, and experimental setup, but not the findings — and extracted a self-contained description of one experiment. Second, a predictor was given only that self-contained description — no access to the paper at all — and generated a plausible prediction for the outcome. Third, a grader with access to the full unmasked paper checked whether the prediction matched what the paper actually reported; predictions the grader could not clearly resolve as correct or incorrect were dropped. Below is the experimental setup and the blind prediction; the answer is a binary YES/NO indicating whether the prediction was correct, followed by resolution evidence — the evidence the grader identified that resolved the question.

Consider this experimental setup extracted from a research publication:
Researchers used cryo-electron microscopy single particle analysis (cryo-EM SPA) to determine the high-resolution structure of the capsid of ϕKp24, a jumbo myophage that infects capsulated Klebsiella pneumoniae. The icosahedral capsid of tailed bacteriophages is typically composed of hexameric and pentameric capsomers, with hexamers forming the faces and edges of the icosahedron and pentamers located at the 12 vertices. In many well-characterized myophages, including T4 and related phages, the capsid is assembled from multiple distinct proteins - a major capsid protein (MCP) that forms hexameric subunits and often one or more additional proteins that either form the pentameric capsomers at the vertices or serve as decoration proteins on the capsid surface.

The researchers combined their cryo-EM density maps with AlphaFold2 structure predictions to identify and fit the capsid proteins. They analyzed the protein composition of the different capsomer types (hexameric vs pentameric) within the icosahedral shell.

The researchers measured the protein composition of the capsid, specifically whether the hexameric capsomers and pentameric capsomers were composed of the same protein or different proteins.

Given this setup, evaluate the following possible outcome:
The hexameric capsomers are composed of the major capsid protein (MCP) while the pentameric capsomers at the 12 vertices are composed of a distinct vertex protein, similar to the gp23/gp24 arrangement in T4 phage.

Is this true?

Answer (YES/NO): NO